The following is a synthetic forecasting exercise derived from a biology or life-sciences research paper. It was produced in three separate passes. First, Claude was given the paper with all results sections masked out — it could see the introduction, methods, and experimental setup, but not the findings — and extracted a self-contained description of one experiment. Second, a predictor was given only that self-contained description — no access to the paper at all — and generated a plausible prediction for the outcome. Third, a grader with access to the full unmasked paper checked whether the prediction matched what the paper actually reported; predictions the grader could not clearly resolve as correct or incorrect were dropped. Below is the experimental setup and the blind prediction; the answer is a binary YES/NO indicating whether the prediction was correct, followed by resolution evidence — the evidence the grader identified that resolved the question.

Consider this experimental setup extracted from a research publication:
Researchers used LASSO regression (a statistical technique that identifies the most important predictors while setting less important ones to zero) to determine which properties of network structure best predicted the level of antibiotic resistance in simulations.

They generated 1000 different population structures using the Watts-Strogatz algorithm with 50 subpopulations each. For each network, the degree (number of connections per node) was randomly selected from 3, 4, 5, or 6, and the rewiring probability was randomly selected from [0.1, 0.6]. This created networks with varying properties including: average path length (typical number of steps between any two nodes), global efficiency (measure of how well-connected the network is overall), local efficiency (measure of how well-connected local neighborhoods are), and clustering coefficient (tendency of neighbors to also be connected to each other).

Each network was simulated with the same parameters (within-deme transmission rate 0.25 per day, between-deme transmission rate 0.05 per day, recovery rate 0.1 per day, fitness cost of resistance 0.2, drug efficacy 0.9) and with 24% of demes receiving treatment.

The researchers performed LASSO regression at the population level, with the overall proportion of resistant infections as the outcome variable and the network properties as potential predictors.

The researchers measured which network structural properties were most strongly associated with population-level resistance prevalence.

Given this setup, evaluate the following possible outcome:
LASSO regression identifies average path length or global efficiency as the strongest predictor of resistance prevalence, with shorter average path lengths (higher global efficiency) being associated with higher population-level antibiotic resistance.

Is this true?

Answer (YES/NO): NO